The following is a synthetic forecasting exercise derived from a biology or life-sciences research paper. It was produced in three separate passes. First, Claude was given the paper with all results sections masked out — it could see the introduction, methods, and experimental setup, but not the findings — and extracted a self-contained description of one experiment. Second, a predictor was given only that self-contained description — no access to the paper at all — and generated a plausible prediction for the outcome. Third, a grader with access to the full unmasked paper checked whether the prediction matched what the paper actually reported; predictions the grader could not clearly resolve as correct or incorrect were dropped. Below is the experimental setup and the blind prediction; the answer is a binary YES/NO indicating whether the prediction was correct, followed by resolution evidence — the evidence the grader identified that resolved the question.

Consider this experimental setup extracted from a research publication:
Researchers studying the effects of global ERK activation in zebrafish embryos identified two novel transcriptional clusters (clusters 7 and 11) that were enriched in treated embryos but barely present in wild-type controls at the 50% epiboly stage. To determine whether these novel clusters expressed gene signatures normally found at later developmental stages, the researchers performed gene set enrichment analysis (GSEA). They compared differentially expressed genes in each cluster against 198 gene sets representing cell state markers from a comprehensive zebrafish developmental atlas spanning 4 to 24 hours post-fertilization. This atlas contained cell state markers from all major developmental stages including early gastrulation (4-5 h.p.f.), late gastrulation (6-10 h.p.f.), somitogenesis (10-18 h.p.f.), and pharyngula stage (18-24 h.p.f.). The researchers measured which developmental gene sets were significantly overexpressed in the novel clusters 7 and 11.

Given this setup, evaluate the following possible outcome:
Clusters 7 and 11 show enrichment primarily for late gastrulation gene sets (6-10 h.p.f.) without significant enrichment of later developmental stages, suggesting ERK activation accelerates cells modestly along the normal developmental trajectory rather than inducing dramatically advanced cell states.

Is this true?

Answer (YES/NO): NO